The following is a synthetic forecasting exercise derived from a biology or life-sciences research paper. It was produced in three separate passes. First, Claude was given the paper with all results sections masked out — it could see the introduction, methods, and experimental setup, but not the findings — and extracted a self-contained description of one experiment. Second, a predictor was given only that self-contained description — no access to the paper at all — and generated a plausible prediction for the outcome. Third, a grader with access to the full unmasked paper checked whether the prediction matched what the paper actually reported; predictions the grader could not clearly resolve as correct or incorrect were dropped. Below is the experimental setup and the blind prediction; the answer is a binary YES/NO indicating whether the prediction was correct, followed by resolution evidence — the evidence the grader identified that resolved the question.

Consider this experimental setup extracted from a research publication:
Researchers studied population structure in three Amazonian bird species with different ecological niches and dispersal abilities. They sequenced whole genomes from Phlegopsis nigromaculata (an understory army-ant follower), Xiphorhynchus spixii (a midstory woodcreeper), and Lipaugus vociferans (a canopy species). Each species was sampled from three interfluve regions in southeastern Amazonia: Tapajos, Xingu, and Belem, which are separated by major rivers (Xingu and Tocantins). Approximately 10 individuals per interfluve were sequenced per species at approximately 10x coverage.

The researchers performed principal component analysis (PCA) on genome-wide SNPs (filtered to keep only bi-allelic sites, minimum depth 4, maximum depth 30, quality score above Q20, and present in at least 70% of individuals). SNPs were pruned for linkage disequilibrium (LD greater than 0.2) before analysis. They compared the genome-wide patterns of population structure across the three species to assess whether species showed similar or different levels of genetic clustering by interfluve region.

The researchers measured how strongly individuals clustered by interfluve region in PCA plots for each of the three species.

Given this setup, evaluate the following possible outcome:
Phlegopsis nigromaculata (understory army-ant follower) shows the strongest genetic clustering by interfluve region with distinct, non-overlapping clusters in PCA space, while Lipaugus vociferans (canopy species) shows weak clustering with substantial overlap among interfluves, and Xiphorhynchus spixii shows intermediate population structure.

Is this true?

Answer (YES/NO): NO